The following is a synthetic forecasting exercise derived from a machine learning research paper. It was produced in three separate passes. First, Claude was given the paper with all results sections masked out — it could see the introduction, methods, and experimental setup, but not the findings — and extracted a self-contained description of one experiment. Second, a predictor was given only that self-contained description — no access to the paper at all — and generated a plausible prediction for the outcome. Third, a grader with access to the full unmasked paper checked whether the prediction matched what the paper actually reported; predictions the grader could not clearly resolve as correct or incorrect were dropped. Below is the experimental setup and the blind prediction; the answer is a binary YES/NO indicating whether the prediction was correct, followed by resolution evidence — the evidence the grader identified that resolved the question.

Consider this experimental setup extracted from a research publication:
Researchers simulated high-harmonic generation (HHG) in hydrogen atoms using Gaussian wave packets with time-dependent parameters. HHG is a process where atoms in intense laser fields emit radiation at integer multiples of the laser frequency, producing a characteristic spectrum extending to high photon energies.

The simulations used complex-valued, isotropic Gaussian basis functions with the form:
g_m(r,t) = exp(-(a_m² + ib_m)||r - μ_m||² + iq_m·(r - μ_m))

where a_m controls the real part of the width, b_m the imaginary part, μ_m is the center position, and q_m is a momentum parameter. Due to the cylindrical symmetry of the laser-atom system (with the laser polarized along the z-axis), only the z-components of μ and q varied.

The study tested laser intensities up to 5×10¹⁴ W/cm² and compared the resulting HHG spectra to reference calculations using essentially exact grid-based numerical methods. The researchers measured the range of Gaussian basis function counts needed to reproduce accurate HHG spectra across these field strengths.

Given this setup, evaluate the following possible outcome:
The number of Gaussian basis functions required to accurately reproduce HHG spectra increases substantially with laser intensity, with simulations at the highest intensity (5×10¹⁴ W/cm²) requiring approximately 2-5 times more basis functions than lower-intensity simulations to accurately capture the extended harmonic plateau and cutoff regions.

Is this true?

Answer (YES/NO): YES